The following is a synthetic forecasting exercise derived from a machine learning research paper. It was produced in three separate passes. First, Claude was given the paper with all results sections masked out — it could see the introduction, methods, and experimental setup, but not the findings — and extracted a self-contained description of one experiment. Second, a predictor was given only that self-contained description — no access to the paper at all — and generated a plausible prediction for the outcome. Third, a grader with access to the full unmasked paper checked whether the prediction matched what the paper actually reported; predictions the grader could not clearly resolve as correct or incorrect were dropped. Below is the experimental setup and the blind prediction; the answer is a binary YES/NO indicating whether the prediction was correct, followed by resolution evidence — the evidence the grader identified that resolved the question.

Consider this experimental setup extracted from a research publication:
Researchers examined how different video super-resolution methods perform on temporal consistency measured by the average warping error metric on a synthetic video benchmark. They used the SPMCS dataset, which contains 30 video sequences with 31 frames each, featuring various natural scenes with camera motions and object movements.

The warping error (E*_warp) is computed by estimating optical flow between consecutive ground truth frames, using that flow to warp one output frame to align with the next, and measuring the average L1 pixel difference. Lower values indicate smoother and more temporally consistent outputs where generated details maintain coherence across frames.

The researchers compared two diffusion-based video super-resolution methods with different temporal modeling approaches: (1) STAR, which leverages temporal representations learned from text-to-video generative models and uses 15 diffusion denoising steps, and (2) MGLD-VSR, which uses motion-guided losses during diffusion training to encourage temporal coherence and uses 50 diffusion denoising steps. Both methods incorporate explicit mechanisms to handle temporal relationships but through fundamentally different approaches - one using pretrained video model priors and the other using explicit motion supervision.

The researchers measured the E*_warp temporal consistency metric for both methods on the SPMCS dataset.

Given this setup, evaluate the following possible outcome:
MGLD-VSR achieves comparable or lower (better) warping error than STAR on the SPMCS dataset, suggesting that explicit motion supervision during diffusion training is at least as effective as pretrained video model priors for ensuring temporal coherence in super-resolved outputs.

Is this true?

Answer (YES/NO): NO